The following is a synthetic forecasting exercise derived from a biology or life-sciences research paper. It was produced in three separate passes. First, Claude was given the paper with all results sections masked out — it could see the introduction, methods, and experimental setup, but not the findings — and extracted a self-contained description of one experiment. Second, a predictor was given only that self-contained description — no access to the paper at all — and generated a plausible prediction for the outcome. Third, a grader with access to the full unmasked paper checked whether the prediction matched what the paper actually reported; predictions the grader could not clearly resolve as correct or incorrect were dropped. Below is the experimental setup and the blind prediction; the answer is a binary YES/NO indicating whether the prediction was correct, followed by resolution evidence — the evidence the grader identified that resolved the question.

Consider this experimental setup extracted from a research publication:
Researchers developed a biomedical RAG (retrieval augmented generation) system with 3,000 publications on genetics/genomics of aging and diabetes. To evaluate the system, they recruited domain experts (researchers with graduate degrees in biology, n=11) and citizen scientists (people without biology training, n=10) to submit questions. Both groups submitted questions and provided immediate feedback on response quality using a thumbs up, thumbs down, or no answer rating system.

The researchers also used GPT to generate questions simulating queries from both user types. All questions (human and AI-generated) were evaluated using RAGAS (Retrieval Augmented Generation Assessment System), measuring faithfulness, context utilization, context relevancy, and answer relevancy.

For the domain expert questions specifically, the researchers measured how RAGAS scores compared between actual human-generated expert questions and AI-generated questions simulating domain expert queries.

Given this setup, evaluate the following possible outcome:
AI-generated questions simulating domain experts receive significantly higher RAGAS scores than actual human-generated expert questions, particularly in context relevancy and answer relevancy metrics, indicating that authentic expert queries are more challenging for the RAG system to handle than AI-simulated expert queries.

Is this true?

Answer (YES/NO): NO